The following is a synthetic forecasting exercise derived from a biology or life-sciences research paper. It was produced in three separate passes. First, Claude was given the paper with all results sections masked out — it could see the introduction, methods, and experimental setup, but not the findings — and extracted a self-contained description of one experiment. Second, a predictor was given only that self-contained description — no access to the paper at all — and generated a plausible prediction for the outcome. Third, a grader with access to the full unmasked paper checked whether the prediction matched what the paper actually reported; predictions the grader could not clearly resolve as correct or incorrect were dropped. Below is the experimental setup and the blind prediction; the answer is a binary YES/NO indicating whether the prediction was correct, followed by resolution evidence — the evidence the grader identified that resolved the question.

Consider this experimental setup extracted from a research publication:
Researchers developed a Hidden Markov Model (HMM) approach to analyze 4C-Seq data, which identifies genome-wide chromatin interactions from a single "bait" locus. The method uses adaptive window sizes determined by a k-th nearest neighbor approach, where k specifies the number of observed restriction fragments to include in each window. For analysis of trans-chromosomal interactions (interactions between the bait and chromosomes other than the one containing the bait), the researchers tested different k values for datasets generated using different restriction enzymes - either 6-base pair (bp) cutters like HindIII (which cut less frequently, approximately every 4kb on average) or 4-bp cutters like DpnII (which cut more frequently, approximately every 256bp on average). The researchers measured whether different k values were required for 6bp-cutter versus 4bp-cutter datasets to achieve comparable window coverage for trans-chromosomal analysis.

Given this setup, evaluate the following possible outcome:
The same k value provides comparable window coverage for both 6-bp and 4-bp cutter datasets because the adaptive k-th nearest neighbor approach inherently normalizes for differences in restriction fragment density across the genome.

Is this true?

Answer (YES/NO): NO